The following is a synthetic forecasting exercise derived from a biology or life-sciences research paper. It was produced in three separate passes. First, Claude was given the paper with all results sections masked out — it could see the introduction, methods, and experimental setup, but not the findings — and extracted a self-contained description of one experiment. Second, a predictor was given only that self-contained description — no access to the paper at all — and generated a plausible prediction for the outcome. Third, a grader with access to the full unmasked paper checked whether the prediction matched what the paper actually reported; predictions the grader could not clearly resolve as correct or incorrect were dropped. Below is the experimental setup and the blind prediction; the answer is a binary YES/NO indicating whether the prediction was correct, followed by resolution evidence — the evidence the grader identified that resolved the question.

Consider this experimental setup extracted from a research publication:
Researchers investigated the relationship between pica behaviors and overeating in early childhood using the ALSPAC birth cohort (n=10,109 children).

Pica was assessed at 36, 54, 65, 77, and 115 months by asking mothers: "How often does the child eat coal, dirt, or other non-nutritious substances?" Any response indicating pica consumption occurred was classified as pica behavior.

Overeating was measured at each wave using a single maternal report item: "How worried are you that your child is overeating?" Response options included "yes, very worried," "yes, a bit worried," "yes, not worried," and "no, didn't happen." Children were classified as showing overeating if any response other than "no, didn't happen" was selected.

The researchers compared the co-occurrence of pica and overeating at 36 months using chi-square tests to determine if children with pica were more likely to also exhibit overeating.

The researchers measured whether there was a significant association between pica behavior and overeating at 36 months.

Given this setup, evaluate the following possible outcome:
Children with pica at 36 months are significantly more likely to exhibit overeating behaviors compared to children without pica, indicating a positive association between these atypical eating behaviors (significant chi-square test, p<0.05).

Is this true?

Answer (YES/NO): YES